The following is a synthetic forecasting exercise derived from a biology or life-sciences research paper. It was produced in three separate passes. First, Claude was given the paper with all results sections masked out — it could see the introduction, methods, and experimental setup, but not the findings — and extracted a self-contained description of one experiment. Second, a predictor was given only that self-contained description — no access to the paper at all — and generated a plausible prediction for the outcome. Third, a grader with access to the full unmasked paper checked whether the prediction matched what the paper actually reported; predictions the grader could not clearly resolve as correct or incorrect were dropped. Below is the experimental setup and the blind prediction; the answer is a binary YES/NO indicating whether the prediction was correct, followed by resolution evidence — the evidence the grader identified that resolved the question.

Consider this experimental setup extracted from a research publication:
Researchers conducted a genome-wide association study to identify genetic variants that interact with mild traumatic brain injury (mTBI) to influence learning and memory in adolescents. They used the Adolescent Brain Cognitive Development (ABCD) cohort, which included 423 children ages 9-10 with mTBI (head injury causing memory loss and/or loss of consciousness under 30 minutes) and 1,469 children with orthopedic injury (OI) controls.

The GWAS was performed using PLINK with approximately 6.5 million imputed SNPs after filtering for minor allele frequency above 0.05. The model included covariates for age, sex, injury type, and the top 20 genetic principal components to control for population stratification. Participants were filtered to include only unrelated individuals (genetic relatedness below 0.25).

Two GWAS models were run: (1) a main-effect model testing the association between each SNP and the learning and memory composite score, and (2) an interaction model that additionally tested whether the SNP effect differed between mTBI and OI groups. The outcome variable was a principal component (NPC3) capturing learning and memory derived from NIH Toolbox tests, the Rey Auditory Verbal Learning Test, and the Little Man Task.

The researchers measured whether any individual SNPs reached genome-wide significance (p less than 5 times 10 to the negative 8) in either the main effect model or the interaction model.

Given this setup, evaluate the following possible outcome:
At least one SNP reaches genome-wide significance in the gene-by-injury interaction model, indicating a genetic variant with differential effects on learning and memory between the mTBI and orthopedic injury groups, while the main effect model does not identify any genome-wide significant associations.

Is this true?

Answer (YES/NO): NO